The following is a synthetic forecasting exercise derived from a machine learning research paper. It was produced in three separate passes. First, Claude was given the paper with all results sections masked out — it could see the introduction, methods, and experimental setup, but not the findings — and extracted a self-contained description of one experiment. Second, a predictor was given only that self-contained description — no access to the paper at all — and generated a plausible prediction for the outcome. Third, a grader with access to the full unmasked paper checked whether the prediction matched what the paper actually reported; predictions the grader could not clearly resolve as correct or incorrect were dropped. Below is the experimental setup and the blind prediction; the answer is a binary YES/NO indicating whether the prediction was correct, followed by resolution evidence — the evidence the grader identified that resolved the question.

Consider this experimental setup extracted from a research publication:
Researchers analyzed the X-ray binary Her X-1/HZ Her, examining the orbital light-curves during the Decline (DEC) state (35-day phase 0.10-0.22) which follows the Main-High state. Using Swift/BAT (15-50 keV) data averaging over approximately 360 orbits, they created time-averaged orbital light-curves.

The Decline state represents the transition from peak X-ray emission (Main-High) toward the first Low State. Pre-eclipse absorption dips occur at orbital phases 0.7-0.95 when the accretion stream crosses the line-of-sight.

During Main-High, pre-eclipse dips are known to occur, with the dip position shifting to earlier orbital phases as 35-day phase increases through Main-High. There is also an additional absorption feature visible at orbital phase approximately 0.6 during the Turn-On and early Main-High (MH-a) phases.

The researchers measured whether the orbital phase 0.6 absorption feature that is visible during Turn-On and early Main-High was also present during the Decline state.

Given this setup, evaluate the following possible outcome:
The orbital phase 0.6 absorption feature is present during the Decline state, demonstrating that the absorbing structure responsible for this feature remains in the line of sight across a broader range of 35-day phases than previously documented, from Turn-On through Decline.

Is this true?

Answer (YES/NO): NO